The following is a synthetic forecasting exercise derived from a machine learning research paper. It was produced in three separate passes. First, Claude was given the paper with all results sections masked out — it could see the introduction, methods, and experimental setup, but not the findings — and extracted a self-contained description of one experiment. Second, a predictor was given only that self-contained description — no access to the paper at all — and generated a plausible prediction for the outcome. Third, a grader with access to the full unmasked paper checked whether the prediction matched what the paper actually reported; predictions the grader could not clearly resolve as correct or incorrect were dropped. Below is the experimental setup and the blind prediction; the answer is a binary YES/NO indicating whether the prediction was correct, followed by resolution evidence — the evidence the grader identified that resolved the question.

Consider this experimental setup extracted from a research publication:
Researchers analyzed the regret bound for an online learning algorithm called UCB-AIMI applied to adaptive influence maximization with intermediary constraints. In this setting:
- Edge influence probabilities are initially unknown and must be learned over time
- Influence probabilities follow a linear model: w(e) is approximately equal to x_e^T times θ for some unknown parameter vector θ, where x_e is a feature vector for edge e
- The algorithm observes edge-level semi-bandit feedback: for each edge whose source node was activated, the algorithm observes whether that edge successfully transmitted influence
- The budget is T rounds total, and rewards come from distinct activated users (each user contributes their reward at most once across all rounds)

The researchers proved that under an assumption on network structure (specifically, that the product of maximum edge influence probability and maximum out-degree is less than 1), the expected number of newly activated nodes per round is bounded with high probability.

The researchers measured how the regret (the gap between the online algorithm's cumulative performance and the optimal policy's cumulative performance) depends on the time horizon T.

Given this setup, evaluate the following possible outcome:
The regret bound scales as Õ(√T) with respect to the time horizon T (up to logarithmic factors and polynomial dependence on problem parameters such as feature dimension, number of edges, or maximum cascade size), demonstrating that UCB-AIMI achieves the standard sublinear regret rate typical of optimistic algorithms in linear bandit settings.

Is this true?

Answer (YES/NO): YES